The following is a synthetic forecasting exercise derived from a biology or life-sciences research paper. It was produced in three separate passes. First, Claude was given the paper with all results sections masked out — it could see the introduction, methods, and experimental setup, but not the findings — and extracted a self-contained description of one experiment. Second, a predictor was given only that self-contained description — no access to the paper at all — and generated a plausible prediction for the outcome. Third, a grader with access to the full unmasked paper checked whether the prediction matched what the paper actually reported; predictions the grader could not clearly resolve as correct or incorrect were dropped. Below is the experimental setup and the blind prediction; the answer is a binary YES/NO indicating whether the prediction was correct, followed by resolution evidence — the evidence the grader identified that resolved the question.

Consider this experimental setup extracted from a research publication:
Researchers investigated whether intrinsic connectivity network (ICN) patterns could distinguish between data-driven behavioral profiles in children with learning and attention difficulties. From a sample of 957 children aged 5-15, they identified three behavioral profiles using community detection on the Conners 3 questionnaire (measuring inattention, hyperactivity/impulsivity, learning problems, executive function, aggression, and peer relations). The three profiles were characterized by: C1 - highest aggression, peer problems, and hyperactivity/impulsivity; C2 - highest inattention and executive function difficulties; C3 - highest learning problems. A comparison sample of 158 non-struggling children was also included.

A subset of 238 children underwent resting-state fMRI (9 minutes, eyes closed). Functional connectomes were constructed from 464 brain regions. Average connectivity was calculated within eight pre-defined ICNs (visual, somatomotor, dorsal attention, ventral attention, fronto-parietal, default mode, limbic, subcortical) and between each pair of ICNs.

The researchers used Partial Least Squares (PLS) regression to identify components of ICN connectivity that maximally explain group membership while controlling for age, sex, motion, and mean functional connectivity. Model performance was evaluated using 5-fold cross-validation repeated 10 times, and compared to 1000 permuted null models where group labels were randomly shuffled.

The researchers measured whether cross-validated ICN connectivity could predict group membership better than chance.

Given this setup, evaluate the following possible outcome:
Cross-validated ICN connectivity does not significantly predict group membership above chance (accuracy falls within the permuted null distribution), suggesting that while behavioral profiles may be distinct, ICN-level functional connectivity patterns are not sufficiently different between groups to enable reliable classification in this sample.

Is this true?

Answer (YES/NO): NO